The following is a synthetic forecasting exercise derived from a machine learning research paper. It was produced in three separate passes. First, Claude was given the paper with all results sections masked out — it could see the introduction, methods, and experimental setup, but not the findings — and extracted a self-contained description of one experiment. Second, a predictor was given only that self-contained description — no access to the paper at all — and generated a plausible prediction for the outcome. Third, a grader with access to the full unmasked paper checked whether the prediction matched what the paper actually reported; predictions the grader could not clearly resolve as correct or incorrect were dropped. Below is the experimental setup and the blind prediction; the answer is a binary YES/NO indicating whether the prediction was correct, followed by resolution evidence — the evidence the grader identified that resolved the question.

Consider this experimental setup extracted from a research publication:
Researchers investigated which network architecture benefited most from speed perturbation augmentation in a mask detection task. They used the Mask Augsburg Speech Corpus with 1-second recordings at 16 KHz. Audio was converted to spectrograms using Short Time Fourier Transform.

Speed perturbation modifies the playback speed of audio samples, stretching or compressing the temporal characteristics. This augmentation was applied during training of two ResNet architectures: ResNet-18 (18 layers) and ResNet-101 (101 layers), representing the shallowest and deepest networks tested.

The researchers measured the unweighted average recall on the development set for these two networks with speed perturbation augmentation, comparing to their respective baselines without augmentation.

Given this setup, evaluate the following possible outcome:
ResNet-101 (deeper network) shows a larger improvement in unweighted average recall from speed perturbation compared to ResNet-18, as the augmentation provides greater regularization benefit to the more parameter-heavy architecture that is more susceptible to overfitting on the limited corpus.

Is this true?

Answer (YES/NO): NO